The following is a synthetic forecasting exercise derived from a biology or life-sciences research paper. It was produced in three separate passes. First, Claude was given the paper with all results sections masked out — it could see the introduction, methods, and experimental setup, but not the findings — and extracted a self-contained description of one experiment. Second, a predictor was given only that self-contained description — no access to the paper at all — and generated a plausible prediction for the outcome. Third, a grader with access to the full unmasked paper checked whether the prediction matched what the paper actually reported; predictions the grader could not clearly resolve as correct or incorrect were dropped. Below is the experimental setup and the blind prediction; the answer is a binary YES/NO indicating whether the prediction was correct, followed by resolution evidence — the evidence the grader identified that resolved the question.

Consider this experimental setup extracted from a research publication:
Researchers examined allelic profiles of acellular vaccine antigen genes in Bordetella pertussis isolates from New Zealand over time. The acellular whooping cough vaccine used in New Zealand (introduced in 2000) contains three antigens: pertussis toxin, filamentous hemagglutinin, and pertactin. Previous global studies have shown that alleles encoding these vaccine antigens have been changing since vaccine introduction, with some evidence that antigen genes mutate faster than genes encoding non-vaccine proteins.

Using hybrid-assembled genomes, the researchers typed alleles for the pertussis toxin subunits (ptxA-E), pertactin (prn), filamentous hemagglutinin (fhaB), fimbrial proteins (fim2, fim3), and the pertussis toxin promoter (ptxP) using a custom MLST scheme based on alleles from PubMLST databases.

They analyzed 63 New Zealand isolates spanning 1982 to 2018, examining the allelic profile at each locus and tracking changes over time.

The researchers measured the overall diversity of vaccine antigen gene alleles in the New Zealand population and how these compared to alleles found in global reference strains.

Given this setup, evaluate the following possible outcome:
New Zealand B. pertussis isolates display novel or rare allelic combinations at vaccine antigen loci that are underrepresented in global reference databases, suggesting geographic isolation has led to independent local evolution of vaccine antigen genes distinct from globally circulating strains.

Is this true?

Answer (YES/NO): NO